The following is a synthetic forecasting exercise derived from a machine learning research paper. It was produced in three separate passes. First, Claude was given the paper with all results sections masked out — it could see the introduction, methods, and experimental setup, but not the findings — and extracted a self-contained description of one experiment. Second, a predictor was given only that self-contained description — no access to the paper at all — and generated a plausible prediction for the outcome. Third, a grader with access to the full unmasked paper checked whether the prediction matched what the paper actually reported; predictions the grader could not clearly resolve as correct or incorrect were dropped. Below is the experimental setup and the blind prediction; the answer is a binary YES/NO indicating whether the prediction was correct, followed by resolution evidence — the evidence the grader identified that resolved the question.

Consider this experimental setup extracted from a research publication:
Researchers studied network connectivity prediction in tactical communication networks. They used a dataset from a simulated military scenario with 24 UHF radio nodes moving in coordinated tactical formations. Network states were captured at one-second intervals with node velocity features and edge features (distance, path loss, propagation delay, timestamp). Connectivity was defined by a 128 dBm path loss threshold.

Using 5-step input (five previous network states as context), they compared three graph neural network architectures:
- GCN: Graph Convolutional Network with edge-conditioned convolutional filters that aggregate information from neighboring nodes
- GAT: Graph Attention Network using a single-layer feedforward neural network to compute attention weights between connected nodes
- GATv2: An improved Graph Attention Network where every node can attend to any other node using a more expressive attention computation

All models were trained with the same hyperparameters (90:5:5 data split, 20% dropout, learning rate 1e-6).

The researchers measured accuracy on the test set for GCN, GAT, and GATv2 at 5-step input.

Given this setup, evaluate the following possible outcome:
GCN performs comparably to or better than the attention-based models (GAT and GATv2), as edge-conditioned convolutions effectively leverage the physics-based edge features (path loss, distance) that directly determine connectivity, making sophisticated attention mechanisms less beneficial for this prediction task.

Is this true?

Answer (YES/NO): NO